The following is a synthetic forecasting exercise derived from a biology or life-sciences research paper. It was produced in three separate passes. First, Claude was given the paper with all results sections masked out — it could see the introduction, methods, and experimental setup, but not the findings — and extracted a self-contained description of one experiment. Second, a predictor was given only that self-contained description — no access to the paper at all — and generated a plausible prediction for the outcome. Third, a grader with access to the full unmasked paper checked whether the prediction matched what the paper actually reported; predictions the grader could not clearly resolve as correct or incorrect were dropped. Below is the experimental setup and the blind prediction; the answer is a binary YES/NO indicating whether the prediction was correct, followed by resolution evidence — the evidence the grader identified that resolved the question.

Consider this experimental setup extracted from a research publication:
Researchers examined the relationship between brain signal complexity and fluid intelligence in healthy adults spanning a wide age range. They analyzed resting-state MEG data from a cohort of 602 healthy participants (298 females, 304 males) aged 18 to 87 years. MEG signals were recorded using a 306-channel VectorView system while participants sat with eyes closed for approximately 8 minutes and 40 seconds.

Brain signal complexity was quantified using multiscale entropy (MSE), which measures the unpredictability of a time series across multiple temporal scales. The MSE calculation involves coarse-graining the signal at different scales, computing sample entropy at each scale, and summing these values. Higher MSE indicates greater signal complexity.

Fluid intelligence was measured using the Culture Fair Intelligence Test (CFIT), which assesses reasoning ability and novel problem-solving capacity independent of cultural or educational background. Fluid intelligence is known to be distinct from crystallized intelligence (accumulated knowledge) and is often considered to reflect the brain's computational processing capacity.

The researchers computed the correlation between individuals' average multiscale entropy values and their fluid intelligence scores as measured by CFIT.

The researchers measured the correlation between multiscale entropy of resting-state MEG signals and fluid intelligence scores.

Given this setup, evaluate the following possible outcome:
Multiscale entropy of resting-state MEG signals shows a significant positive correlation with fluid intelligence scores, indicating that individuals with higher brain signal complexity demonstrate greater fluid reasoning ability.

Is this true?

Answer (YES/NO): YES